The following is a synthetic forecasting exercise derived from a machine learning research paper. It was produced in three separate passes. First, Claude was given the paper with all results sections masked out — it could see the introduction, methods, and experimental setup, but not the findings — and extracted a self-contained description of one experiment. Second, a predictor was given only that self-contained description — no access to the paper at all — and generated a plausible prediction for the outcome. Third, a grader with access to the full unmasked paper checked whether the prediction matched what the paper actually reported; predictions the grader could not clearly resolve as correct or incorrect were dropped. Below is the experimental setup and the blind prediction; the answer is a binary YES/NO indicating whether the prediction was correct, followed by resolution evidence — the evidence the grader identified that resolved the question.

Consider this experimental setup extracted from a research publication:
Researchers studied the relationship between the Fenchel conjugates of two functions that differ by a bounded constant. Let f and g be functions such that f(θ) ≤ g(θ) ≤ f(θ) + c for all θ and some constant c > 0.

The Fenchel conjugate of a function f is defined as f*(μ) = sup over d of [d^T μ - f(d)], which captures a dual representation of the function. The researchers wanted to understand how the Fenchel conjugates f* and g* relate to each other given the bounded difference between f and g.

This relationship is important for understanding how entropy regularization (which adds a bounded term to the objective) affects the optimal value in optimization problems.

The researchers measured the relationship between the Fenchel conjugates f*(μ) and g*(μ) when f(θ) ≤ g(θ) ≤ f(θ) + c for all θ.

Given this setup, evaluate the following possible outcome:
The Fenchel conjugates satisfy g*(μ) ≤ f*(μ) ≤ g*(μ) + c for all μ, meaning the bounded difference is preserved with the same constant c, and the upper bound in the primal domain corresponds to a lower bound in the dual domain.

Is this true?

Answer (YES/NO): YES